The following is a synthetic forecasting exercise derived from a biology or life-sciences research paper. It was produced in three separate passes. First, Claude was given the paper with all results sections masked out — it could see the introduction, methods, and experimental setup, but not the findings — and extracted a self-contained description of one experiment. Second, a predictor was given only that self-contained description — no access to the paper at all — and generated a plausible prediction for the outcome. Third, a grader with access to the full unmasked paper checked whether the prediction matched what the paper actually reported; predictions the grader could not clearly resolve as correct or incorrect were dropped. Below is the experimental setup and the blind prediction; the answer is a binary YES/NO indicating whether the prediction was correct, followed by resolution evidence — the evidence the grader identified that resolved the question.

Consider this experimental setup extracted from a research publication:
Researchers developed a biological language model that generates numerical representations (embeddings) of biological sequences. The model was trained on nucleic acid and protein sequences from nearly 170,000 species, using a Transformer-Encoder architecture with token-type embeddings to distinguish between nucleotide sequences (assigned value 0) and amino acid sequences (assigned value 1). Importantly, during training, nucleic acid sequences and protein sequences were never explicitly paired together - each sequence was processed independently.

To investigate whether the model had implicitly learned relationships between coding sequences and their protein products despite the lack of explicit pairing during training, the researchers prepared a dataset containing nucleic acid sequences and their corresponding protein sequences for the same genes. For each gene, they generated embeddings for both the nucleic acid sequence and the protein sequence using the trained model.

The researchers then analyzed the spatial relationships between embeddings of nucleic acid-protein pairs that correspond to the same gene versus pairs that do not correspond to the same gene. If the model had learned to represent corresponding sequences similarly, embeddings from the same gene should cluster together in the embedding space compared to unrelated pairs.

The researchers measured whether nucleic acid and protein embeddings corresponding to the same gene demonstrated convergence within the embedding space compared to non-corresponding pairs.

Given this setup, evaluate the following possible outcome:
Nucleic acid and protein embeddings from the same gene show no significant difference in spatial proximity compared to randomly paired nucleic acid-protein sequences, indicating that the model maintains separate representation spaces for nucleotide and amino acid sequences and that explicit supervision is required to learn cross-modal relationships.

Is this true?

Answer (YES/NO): NO